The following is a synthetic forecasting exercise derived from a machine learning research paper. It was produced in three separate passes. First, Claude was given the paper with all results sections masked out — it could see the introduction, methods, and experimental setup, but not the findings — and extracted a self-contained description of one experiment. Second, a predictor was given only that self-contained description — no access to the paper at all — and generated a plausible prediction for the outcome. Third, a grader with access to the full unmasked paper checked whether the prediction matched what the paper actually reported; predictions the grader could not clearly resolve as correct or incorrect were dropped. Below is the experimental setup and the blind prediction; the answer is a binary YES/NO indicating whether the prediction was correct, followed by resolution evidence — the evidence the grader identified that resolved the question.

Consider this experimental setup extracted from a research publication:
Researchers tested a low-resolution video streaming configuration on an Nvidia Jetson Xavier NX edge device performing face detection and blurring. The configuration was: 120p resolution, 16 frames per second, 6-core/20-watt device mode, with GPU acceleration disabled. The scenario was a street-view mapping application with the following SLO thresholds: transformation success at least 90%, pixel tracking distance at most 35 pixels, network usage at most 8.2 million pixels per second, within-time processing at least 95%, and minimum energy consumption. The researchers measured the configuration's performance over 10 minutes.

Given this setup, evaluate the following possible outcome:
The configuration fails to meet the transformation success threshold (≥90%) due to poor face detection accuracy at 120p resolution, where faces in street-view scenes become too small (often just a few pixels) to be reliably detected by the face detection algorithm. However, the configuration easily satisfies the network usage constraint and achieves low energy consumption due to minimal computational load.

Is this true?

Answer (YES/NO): NO